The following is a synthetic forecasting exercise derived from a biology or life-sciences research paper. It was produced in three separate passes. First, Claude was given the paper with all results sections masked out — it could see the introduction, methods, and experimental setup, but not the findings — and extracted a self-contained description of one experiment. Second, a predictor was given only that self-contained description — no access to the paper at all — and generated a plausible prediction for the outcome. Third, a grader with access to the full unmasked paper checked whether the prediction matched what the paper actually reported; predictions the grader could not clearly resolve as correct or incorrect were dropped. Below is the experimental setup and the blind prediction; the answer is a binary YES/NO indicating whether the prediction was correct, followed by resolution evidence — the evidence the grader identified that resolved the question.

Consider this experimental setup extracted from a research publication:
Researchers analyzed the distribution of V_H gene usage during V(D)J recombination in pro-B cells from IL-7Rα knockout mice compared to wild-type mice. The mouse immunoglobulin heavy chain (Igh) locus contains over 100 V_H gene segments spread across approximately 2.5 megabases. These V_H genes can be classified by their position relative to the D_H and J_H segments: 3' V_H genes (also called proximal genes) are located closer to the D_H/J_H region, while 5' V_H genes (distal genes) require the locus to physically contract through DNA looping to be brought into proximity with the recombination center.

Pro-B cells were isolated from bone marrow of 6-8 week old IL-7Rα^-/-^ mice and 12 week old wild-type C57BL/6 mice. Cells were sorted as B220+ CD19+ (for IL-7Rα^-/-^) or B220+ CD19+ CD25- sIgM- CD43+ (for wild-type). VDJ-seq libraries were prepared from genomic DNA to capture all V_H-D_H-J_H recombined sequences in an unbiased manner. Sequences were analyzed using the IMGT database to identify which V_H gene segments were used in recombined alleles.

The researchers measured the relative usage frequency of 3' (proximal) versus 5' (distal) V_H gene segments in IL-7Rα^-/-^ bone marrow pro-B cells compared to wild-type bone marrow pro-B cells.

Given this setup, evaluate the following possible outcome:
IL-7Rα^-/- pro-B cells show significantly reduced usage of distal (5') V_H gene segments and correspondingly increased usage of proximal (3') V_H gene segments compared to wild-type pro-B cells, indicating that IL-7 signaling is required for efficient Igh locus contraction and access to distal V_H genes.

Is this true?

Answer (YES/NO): YES